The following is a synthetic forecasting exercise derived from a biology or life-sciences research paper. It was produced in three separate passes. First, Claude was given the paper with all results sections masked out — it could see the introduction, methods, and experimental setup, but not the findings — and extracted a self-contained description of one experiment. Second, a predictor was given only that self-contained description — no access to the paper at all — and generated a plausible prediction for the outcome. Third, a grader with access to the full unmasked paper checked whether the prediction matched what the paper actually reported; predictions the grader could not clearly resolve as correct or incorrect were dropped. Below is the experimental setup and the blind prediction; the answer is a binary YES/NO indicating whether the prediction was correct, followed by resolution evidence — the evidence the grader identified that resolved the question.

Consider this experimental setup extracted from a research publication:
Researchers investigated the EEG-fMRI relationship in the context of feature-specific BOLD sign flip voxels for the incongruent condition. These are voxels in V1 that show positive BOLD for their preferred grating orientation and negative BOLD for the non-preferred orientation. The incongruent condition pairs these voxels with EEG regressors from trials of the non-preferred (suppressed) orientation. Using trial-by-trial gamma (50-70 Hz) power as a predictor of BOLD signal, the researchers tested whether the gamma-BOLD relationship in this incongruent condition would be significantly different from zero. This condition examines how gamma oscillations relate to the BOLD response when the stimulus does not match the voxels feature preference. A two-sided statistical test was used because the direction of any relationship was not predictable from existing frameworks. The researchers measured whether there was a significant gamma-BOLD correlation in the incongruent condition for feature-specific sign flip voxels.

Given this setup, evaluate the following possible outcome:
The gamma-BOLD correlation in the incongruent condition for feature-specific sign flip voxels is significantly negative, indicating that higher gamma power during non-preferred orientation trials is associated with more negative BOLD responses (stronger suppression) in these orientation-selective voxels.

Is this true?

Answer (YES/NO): NO